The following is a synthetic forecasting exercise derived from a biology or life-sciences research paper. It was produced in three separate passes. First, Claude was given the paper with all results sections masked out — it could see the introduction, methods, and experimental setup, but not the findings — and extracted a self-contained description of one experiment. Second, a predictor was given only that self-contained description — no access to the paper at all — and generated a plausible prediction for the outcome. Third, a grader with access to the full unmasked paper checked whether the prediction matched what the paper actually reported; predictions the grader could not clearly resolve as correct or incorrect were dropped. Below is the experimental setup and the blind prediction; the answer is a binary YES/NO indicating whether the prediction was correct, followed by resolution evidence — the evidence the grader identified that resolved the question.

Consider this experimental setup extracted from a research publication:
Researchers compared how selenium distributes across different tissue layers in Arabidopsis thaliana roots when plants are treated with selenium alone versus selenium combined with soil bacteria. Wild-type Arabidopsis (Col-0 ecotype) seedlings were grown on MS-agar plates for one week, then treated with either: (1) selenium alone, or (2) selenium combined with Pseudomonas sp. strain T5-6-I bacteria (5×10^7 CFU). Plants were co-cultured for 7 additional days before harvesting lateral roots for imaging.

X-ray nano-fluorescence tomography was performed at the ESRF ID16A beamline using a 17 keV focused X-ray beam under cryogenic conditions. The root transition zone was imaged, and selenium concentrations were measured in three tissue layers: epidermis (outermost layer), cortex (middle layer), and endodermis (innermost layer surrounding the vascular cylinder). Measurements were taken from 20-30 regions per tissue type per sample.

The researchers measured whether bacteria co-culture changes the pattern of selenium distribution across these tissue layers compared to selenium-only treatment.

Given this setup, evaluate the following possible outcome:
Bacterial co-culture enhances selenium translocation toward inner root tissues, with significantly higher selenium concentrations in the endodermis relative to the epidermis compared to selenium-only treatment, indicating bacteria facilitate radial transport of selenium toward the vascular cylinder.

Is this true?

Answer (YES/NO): NO